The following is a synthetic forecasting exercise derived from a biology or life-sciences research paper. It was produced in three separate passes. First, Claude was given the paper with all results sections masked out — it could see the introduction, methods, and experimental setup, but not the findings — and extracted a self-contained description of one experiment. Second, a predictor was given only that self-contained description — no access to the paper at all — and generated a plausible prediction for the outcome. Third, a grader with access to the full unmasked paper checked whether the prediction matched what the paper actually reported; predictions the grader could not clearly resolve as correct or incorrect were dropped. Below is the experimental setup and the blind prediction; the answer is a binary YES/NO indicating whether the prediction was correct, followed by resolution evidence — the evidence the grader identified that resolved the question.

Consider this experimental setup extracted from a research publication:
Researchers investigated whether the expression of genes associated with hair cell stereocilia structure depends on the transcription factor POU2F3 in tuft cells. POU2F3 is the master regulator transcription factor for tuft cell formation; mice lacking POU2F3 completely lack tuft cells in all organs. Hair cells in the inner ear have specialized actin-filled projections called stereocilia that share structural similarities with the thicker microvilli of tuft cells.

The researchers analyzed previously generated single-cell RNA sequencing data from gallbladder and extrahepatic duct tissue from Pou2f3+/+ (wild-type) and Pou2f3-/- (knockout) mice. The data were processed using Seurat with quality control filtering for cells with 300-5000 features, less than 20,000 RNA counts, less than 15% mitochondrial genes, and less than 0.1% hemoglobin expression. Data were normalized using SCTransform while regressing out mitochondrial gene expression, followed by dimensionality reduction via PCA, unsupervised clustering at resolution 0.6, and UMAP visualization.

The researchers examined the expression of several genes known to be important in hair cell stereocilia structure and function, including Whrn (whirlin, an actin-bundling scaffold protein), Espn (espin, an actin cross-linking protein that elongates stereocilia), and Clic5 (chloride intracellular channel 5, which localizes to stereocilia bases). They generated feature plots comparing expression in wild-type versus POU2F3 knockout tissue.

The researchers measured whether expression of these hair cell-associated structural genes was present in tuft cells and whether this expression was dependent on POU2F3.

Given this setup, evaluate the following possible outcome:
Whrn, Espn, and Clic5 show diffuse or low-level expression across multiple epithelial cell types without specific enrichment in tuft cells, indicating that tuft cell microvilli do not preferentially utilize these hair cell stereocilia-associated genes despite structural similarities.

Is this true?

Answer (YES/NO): NO